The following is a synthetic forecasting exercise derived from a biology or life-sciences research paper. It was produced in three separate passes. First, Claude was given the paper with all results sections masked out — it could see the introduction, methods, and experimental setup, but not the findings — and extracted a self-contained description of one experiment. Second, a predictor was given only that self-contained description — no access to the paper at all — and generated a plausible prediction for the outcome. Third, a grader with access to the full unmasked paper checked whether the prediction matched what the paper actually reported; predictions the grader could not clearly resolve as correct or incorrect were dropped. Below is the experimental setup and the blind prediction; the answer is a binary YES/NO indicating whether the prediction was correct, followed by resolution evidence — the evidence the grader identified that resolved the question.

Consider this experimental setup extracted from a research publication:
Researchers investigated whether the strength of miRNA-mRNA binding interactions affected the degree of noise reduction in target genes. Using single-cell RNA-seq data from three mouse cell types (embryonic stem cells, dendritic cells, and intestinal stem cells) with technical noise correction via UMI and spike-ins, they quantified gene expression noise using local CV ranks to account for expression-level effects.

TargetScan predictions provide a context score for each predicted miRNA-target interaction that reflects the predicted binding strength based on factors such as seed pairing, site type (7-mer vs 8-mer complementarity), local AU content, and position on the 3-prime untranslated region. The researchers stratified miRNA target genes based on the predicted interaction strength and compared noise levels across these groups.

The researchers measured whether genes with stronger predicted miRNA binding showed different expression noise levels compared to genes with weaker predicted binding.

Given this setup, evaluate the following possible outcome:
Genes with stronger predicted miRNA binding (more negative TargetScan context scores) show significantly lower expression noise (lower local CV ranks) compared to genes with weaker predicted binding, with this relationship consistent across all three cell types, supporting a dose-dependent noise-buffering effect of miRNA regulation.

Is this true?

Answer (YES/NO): YES